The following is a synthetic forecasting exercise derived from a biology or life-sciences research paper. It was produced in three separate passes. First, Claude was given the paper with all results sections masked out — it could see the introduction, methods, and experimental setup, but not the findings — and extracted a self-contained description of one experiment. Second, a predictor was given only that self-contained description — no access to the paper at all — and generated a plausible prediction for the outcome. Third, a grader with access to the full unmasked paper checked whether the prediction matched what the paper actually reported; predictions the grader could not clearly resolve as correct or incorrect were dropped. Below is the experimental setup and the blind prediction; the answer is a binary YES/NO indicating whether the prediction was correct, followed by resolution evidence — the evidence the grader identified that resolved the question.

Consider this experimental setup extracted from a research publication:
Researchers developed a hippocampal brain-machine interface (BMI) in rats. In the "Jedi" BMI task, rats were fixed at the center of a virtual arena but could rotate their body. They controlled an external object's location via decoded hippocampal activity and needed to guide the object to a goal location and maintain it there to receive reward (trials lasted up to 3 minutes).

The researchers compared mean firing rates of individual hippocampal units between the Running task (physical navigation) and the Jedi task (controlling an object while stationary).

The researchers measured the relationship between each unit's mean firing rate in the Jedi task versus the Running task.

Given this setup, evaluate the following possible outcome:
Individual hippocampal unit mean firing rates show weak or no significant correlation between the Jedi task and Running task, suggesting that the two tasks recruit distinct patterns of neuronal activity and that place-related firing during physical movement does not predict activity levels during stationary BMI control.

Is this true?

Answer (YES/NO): NO